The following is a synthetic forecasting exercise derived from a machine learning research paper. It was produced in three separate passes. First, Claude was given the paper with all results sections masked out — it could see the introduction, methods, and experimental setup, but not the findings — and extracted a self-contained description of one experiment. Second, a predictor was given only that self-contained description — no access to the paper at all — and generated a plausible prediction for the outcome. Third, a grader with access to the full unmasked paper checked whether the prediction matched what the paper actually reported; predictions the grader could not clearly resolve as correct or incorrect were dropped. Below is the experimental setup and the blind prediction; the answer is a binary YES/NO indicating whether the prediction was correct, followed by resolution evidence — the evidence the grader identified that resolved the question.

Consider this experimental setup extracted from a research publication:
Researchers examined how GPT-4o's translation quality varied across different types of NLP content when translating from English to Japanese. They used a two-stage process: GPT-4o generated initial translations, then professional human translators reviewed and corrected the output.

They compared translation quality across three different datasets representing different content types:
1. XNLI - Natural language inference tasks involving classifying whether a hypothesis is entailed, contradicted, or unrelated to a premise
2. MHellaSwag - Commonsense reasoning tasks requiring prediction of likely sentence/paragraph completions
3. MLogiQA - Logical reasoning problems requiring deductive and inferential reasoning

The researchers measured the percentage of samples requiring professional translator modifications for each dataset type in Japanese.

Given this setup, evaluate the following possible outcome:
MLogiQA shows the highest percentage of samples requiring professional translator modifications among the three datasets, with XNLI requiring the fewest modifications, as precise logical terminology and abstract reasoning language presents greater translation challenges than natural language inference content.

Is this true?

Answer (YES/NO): NO